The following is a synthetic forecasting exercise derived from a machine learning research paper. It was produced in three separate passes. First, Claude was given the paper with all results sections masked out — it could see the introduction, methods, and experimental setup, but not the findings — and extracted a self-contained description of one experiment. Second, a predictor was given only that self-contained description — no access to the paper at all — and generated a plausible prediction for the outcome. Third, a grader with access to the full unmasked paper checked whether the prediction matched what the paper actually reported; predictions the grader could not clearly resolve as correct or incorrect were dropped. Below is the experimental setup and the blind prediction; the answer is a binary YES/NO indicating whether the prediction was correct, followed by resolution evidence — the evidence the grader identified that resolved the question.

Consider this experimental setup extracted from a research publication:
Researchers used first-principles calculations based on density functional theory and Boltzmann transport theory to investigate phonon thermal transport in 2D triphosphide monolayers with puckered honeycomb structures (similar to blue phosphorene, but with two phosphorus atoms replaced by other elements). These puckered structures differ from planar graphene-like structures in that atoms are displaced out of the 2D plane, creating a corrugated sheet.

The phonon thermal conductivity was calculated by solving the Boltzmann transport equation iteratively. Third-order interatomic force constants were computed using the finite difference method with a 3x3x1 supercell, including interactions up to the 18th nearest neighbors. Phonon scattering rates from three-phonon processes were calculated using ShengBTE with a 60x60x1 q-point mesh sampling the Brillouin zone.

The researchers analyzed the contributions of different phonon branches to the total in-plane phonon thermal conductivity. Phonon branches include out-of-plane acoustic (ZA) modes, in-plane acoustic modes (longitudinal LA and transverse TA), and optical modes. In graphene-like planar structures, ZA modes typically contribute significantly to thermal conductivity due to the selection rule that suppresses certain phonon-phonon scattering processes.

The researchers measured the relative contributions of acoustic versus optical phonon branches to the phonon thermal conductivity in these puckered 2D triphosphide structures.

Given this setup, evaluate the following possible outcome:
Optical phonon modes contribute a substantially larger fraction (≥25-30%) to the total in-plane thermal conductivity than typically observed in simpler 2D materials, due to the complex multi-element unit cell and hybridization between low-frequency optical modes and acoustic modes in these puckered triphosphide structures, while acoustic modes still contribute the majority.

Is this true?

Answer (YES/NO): NO